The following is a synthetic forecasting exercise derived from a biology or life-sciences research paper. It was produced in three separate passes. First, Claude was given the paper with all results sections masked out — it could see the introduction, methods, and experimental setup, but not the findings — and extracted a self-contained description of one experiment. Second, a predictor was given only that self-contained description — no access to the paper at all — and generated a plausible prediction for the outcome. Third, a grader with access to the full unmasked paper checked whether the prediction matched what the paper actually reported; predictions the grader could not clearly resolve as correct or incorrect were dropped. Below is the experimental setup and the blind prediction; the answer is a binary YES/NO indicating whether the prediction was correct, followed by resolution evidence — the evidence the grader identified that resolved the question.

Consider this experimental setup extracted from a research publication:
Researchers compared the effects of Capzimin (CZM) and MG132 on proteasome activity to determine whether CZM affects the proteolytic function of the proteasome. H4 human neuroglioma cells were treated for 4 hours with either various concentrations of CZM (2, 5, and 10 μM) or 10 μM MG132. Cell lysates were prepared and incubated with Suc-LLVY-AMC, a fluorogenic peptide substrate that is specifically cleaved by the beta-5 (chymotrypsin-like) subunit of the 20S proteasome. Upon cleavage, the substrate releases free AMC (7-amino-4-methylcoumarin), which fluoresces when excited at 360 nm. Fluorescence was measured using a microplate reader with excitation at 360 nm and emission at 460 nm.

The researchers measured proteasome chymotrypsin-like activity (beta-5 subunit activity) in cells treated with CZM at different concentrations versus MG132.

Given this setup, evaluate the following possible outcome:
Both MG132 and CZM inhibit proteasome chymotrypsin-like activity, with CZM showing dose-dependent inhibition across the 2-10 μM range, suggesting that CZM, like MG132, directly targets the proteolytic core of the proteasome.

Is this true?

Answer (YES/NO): NO